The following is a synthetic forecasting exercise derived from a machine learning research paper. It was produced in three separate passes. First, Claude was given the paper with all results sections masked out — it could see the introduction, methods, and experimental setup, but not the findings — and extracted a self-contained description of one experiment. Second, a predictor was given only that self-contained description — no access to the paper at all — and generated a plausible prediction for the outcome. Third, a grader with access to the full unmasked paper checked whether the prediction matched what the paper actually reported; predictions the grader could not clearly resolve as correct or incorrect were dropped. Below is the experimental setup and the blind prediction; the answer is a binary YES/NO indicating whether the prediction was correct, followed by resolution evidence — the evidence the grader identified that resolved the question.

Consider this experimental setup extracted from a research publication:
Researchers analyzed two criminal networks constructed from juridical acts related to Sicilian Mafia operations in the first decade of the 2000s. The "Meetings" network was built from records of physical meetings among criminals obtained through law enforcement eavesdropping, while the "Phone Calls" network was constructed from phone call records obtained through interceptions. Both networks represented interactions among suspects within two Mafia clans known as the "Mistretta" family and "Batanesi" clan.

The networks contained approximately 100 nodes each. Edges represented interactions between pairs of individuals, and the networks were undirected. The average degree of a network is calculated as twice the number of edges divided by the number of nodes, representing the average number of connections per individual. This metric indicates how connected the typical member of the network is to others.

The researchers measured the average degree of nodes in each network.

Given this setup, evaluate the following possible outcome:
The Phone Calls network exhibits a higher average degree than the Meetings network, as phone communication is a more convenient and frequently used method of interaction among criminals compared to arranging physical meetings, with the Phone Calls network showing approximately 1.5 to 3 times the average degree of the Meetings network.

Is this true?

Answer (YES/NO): NO